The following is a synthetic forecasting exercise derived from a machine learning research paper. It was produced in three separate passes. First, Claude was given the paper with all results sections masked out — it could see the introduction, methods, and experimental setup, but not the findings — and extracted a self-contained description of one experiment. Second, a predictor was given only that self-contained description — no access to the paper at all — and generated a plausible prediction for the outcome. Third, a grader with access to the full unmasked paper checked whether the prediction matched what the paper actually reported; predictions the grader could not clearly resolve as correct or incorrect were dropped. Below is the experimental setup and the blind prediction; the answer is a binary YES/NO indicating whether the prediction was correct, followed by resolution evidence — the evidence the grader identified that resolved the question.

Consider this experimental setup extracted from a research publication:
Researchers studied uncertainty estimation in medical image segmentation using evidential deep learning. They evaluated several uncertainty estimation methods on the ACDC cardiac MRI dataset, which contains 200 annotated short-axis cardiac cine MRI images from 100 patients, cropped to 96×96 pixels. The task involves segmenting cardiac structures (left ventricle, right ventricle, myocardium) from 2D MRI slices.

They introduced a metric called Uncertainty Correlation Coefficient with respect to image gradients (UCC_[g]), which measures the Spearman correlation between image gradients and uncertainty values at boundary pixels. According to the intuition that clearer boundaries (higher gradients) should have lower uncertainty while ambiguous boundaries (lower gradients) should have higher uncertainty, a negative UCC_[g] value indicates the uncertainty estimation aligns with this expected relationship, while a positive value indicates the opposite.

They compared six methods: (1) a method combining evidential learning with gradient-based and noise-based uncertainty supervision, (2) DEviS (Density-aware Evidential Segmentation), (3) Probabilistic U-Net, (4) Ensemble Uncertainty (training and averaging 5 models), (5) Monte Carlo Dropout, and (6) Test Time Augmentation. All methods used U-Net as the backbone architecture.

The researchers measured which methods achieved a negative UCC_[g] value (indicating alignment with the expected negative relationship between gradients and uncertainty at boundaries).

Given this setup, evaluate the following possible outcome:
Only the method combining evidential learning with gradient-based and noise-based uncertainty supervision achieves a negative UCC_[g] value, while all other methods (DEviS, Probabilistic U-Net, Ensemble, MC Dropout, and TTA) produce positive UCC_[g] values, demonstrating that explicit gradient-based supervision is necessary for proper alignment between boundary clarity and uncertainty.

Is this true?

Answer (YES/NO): NO